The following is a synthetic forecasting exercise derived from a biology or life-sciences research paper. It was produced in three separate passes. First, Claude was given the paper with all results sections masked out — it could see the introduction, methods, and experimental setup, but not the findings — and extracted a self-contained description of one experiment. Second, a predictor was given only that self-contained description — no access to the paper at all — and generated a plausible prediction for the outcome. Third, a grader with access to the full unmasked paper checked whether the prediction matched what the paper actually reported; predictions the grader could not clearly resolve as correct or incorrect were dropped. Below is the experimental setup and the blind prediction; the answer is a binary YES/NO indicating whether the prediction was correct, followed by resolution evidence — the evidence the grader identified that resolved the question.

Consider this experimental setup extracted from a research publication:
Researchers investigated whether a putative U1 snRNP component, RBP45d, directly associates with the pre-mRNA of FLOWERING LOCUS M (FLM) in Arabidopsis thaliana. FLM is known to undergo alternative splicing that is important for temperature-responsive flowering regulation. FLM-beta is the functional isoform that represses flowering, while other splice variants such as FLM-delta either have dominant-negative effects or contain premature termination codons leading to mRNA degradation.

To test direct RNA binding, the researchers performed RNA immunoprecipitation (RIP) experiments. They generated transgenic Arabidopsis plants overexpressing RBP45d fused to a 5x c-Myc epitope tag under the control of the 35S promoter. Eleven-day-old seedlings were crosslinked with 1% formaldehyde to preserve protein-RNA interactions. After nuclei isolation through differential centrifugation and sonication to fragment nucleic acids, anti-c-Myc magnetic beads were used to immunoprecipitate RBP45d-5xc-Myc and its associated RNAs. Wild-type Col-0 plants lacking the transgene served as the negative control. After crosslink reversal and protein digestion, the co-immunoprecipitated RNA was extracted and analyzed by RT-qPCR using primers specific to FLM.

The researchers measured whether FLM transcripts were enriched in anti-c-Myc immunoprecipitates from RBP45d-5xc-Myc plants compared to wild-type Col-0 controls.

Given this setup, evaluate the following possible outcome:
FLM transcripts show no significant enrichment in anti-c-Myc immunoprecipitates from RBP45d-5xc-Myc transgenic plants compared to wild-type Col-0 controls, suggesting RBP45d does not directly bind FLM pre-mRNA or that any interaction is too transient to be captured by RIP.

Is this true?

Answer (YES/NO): NO